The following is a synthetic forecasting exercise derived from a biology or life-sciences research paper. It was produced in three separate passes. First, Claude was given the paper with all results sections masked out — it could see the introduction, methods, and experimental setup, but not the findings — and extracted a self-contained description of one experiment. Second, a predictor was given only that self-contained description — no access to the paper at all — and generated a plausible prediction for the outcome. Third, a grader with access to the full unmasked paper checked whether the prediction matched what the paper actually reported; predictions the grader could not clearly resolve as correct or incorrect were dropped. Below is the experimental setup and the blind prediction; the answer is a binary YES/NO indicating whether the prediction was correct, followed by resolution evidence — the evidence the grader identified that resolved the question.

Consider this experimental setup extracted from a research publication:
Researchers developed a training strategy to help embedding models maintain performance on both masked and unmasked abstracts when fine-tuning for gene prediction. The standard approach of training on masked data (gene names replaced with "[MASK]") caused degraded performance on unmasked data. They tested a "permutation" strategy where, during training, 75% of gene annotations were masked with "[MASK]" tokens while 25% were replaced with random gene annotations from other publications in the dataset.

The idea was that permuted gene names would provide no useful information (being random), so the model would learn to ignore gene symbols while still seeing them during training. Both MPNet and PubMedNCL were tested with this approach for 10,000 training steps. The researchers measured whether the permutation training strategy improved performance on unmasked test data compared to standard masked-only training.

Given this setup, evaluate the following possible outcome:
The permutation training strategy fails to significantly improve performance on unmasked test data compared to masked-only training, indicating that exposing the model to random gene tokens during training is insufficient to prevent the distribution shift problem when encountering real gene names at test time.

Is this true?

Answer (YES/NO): NO